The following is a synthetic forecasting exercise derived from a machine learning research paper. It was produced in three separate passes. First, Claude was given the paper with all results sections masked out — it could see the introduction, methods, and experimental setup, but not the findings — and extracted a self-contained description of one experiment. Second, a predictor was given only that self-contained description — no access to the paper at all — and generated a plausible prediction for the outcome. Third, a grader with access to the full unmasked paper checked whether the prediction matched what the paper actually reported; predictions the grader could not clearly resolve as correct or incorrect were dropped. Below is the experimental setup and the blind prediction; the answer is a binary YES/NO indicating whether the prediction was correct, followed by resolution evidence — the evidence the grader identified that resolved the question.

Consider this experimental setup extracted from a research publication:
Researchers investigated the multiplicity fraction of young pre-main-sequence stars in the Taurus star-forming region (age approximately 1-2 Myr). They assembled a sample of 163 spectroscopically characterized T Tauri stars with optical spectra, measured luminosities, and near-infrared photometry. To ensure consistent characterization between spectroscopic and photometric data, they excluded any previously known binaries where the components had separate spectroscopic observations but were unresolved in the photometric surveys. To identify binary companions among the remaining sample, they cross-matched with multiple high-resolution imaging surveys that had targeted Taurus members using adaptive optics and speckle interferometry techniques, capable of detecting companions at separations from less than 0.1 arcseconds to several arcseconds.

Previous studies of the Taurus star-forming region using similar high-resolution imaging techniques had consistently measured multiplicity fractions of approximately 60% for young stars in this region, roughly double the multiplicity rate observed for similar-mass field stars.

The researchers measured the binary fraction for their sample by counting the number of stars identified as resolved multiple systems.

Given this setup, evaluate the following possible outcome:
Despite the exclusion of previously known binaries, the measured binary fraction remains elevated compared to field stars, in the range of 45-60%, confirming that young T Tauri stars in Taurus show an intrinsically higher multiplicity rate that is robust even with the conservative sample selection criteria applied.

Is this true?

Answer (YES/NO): NO